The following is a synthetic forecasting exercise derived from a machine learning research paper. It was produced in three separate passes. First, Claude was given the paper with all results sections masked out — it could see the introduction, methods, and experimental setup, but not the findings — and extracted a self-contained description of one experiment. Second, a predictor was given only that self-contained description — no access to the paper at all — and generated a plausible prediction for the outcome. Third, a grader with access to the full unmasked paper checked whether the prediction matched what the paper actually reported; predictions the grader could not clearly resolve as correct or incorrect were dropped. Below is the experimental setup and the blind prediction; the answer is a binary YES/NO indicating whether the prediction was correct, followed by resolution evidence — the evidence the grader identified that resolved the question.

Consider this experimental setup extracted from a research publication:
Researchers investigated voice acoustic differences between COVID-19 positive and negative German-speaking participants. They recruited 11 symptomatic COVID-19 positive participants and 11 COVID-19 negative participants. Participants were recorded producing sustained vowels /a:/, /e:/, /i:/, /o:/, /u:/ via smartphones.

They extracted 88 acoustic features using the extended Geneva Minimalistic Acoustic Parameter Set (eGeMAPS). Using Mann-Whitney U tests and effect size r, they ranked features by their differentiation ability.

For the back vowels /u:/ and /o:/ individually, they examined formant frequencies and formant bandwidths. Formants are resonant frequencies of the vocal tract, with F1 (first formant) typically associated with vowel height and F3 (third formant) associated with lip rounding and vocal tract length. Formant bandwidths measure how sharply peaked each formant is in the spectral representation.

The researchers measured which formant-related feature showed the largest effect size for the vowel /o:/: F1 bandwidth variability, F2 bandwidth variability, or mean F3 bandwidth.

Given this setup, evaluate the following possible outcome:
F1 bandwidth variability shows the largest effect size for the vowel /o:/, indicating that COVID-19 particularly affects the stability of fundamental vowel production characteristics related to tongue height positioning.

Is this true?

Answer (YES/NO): NO